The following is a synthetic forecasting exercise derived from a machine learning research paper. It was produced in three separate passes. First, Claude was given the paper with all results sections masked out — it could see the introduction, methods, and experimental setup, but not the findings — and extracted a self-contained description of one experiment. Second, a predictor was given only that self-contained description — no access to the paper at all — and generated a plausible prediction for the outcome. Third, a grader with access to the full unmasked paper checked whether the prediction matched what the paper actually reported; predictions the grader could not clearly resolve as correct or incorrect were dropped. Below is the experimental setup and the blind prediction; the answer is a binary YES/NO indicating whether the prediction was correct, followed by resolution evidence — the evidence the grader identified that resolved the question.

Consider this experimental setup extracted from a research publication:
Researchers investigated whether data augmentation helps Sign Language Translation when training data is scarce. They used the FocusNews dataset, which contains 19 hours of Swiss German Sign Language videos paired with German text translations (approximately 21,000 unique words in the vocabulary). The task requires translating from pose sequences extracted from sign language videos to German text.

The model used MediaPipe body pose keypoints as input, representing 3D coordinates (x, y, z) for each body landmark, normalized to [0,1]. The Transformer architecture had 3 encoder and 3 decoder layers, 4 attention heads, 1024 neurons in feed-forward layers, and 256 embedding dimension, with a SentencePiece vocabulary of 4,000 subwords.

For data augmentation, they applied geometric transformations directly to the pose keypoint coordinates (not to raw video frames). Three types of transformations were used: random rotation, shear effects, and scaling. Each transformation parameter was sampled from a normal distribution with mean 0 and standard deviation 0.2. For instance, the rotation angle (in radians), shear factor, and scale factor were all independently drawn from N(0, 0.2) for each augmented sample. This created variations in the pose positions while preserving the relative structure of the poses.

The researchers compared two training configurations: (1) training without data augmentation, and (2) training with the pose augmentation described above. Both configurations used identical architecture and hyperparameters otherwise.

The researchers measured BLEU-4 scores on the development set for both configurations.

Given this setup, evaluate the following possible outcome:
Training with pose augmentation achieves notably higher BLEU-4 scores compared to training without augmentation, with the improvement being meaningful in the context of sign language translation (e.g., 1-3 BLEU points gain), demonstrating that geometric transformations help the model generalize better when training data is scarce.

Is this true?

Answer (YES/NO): NO